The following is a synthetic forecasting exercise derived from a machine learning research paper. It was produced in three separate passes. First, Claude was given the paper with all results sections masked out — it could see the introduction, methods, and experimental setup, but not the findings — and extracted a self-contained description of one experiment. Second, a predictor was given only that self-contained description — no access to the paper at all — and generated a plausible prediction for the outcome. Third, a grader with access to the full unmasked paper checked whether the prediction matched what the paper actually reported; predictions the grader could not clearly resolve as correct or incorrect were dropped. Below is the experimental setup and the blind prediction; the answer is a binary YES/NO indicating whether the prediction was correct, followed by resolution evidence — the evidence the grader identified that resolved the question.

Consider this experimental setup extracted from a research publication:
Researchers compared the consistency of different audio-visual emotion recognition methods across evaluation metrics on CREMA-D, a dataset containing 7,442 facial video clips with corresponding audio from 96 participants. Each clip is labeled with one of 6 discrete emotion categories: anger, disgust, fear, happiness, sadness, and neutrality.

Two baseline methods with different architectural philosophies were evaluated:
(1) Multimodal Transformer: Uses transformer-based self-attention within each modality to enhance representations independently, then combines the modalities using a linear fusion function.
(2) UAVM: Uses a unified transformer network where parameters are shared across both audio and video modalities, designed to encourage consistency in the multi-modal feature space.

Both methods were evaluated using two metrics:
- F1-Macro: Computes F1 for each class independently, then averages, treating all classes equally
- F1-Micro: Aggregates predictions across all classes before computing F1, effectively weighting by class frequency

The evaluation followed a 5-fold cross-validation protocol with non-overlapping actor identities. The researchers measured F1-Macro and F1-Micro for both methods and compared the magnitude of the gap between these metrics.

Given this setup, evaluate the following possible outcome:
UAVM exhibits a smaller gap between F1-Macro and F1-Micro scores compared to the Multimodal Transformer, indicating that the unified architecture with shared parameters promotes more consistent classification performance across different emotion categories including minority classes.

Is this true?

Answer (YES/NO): YES